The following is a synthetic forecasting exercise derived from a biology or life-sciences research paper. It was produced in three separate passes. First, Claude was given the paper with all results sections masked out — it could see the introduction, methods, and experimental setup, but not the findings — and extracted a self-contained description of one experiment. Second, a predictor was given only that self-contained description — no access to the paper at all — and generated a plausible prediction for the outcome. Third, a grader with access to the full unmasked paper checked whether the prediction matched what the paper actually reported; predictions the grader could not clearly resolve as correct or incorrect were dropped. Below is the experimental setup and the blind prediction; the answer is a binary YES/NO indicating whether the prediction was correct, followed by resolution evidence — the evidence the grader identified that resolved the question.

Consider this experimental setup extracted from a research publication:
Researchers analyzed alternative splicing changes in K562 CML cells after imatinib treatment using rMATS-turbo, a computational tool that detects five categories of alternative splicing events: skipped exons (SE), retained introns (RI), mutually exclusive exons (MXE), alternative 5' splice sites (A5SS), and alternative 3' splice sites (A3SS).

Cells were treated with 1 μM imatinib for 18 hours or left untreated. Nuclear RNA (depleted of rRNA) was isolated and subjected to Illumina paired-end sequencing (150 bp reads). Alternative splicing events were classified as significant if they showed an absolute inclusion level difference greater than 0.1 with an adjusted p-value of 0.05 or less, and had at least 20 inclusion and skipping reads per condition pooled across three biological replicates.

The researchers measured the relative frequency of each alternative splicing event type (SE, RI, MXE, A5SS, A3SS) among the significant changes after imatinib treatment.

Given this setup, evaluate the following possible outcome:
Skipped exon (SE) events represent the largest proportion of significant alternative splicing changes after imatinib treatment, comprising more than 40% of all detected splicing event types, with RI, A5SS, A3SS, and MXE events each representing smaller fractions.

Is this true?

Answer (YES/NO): YES